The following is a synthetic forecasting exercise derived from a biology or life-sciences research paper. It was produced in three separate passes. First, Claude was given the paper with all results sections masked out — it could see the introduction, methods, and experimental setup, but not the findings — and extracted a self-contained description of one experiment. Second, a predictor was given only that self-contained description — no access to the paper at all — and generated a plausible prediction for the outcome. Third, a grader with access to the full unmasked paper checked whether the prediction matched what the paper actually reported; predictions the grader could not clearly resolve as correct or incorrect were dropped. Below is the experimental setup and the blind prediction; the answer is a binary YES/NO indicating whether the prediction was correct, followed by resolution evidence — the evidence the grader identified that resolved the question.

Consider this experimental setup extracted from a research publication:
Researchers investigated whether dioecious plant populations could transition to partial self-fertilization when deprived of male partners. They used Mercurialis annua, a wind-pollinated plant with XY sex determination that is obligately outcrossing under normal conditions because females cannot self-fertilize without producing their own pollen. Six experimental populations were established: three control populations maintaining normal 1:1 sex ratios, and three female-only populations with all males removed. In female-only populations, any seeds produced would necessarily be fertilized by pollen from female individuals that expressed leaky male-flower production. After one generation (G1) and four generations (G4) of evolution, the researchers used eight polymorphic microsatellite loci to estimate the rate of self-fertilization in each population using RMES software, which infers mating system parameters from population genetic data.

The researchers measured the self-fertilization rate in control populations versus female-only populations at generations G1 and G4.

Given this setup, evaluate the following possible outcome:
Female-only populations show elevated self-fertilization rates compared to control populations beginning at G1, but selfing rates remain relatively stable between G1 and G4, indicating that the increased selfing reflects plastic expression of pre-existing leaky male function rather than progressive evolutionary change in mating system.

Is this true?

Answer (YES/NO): NO